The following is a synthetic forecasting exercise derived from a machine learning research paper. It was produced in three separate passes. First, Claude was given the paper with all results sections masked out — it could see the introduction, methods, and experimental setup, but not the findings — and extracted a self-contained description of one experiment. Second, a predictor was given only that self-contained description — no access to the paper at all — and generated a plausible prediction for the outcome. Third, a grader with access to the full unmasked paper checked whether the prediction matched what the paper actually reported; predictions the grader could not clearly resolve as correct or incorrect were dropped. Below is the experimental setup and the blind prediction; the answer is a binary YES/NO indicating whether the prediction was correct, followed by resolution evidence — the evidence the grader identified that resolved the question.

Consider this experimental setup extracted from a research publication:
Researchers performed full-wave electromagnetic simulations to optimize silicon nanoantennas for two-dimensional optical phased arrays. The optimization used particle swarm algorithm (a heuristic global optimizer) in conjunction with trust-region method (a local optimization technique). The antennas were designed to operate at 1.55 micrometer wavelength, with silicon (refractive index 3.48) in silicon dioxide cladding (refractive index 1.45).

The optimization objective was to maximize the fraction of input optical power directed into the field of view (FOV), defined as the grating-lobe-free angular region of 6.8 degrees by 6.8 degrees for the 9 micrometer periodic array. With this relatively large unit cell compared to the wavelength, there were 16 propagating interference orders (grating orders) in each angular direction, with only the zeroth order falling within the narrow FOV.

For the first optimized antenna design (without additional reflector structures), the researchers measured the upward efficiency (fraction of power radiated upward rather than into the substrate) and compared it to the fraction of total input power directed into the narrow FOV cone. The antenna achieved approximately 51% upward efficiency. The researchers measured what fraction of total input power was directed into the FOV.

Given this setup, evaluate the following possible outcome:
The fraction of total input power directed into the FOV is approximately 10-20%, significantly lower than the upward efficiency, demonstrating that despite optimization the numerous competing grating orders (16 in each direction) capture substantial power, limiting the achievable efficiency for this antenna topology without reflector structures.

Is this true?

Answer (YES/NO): NO